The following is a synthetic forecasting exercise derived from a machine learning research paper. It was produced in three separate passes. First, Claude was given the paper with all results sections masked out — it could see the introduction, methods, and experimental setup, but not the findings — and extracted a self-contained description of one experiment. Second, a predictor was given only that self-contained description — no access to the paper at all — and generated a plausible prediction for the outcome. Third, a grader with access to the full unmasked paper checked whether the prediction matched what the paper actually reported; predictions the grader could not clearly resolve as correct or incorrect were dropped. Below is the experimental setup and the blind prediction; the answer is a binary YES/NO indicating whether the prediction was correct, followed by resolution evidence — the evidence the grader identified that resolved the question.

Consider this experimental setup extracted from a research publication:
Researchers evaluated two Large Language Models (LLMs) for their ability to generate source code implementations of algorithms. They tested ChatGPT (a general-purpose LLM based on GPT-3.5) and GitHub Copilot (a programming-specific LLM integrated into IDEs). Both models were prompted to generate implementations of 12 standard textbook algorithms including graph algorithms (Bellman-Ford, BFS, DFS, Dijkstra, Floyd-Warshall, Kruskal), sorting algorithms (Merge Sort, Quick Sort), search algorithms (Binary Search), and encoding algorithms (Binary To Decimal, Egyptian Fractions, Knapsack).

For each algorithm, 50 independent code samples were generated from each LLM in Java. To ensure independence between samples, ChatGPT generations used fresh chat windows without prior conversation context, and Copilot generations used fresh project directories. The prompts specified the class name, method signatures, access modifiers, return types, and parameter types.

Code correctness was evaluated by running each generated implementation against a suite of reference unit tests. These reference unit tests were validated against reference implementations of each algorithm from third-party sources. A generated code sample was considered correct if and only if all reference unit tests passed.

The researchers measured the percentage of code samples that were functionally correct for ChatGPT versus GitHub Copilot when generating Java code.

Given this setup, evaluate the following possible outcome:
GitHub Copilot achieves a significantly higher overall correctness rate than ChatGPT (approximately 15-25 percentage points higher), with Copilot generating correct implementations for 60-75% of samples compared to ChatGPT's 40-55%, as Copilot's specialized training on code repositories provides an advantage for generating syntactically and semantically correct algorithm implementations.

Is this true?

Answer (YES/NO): NO